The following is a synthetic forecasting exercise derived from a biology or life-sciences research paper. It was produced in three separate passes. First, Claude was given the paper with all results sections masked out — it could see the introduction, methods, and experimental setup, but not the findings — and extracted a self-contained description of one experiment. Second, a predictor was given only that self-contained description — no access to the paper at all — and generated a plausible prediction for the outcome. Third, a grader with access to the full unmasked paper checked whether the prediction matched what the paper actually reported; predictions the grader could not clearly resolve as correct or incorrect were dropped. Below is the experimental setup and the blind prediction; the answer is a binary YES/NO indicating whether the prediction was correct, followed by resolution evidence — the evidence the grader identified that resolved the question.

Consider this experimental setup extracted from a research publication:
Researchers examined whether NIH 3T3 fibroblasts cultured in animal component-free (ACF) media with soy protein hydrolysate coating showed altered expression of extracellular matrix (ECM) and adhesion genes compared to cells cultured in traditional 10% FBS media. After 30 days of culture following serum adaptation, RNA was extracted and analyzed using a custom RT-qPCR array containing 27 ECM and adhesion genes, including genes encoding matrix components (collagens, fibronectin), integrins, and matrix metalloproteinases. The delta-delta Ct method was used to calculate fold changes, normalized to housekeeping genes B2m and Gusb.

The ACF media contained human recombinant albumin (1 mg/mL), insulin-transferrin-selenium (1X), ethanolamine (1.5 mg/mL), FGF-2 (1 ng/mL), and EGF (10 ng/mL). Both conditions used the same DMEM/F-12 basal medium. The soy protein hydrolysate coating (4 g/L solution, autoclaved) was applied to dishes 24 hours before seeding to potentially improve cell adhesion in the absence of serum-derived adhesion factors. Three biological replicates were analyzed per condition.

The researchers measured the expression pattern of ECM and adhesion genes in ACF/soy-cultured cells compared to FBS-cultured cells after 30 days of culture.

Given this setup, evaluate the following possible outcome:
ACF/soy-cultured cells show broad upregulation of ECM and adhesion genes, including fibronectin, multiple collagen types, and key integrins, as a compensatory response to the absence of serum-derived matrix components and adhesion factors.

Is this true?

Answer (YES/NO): NO